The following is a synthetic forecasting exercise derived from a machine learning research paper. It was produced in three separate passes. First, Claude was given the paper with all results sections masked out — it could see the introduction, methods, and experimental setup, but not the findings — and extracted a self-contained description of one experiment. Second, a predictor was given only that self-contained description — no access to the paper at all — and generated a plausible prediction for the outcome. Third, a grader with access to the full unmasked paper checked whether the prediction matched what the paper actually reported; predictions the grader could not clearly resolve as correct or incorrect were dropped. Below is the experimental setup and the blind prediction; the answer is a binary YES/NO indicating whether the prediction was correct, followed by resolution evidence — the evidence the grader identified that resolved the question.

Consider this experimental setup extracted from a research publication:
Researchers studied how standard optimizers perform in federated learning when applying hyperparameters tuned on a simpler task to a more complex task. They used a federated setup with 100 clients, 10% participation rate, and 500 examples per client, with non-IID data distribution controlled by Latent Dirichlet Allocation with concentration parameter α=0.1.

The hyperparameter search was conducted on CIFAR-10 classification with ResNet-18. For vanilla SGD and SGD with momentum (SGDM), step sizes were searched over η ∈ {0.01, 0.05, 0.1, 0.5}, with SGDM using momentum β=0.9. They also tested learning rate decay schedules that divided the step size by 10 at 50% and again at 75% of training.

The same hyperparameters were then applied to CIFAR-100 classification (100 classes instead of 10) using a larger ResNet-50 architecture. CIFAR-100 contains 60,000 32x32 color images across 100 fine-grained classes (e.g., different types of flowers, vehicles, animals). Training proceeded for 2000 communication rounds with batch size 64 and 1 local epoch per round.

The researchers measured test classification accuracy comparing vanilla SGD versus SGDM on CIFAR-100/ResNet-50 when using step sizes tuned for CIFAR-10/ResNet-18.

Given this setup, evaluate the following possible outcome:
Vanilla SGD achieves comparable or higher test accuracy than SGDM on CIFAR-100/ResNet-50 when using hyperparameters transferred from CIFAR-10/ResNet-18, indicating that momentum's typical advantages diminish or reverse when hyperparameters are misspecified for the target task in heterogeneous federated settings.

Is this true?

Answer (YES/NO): NO